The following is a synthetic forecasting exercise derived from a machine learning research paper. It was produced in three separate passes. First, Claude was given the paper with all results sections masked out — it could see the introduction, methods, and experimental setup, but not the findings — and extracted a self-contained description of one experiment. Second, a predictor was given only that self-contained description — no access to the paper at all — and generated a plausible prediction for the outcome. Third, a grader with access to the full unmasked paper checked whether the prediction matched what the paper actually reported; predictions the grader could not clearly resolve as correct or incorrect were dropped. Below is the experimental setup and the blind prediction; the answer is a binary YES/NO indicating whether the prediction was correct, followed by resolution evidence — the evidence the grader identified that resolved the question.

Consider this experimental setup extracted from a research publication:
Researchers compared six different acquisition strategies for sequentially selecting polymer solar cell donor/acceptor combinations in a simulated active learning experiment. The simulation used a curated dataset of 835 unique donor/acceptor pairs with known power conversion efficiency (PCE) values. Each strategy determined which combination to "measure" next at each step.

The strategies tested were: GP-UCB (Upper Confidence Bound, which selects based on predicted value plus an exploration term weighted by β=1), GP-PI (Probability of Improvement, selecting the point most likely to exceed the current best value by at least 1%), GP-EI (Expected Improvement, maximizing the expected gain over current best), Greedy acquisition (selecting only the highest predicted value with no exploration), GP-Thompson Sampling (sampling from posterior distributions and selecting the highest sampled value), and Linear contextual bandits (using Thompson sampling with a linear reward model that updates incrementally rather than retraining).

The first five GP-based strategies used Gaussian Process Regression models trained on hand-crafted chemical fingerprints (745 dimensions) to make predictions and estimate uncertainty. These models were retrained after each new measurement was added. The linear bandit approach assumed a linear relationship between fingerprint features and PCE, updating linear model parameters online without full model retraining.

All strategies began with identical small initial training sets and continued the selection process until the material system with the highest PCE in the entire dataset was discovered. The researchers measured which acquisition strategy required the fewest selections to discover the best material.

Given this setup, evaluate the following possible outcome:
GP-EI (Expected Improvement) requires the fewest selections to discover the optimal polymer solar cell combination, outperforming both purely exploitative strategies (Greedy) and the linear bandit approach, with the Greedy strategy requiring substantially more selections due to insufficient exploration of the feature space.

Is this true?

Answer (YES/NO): NO